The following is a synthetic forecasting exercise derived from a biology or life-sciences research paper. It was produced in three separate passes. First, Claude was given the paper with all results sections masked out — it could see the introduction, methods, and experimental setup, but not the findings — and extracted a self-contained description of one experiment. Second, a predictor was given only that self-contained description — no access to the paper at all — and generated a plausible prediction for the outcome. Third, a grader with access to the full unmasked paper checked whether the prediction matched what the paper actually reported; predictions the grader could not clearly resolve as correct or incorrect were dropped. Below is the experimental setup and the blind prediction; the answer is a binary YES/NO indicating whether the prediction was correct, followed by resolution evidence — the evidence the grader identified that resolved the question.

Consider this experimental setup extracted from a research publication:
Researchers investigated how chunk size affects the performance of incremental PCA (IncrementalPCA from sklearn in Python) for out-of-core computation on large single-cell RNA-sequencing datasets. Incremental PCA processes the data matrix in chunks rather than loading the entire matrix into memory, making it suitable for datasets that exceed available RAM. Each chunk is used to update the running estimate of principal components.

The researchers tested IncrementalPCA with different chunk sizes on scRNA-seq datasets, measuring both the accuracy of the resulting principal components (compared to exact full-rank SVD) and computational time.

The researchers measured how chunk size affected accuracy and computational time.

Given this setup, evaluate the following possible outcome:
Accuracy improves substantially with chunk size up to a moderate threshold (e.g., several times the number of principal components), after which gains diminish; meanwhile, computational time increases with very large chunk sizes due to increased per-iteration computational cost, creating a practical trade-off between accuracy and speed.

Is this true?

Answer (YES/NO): NO